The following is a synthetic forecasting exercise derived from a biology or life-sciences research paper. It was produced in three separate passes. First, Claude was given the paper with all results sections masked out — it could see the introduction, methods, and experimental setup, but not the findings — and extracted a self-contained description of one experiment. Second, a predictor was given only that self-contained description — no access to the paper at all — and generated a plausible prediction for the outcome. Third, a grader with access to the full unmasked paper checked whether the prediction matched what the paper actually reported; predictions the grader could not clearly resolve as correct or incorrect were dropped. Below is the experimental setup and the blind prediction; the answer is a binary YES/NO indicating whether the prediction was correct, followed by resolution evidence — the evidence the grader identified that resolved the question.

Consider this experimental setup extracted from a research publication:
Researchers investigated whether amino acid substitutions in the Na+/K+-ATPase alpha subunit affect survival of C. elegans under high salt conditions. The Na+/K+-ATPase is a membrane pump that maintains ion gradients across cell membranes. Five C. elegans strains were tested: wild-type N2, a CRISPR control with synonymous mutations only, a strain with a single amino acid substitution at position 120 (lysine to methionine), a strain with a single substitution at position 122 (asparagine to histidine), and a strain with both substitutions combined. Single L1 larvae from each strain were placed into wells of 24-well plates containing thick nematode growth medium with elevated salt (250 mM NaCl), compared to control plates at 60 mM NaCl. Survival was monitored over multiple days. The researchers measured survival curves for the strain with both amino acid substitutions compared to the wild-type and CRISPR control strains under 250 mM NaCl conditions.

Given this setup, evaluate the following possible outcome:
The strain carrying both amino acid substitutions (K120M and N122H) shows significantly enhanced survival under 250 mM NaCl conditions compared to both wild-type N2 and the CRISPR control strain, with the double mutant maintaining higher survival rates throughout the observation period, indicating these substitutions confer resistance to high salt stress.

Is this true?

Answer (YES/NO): NO